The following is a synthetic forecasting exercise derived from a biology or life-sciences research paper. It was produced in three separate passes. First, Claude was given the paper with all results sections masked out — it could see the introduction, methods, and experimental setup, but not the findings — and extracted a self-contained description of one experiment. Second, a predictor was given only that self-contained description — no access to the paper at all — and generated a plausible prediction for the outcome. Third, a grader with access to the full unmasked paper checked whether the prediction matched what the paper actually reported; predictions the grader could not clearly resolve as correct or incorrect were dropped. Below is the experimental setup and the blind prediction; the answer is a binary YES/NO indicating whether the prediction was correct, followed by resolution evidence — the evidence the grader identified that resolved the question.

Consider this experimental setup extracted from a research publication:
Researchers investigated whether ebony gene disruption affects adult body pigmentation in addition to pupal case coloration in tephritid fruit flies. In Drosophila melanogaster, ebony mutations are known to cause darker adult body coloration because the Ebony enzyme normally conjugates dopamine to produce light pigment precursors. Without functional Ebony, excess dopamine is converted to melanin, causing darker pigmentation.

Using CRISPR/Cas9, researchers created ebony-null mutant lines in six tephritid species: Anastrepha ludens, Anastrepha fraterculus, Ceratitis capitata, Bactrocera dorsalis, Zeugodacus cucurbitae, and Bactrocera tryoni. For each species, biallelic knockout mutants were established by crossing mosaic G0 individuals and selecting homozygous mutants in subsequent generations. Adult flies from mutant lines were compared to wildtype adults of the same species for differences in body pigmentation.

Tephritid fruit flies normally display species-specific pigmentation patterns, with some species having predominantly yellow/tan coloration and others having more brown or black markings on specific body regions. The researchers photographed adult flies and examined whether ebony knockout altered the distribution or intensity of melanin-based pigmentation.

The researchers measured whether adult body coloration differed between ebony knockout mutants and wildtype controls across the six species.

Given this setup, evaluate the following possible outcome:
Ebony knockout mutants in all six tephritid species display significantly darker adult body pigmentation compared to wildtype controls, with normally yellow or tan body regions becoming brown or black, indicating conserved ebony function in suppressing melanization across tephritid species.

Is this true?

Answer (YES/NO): YES